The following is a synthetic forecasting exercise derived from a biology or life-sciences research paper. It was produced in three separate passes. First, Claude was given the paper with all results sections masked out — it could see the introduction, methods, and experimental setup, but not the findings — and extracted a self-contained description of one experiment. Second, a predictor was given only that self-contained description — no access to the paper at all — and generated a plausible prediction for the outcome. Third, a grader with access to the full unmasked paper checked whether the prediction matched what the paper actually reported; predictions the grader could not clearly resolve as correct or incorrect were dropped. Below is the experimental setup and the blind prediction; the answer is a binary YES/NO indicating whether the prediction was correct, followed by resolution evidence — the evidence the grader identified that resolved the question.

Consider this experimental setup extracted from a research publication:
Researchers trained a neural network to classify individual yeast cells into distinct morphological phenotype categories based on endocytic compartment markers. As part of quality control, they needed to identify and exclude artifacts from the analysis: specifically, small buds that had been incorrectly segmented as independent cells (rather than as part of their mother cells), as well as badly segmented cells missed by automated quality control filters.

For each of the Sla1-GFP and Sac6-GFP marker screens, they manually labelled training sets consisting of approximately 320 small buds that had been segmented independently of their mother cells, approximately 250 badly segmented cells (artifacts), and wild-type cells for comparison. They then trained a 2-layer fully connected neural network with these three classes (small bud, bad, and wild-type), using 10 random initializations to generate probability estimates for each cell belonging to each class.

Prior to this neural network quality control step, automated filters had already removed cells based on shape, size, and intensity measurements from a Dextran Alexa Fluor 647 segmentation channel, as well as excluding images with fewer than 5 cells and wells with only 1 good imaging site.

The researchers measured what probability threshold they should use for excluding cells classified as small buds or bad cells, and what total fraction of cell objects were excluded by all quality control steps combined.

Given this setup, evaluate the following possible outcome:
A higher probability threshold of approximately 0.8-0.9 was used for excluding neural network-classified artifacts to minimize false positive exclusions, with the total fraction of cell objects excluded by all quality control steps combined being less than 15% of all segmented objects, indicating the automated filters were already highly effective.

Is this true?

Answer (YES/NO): NO